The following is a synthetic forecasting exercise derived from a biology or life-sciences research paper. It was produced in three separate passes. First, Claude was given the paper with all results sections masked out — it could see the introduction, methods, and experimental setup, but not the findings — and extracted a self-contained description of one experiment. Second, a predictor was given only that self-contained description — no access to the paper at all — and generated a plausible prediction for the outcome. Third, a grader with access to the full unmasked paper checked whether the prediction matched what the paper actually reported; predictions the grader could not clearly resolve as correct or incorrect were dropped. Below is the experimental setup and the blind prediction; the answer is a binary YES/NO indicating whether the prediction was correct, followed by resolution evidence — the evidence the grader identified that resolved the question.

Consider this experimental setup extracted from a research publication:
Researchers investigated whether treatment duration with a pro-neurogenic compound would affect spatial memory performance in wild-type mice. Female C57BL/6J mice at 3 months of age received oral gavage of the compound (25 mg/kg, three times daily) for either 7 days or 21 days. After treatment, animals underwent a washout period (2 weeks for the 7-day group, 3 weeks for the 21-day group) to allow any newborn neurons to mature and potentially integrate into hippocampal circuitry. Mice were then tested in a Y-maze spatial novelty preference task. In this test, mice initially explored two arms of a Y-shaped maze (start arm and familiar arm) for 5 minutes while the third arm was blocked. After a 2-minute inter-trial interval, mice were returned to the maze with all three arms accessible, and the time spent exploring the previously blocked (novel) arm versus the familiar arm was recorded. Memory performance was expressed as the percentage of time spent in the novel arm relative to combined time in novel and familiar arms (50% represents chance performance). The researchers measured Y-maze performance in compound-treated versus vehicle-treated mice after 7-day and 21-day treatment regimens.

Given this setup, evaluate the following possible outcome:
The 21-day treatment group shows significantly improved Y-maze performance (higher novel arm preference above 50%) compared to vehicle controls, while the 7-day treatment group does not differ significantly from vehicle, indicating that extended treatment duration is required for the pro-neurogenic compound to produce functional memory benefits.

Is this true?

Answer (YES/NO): YES